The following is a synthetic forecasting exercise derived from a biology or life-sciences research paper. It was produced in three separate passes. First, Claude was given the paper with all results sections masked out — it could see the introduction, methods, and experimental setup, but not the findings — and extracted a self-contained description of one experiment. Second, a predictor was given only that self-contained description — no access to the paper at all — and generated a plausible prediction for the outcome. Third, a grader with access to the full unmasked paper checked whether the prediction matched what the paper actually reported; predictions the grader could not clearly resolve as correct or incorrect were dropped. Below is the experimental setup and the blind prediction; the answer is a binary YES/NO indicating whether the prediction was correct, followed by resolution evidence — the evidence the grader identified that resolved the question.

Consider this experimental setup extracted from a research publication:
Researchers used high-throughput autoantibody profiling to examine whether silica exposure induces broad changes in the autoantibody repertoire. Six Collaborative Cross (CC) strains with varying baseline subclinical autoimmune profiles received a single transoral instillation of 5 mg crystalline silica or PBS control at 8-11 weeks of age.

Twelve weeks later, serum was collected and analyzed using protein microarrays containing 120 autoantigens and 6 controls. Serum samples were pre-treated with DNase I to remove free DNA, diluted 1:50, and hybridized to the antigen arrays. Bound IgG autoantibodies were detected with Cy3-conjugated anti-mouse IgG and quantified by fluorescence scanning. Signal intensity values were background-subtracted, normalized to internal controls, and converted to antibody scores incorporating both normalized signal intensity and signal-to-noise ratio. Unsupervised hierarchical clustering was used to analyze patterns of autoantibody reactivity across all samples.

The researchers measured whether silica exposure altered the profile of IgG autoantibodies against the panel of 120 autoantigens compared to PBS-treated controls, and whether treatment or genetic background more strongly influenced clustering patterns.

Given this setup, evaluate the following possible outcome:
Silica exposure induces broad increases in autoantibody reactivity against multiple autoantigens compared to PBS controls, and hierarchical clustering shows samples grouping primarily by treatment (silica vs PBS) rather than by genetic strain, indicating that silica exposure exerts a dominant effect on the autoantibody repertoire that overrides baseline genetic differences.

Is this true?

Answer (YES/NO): NO